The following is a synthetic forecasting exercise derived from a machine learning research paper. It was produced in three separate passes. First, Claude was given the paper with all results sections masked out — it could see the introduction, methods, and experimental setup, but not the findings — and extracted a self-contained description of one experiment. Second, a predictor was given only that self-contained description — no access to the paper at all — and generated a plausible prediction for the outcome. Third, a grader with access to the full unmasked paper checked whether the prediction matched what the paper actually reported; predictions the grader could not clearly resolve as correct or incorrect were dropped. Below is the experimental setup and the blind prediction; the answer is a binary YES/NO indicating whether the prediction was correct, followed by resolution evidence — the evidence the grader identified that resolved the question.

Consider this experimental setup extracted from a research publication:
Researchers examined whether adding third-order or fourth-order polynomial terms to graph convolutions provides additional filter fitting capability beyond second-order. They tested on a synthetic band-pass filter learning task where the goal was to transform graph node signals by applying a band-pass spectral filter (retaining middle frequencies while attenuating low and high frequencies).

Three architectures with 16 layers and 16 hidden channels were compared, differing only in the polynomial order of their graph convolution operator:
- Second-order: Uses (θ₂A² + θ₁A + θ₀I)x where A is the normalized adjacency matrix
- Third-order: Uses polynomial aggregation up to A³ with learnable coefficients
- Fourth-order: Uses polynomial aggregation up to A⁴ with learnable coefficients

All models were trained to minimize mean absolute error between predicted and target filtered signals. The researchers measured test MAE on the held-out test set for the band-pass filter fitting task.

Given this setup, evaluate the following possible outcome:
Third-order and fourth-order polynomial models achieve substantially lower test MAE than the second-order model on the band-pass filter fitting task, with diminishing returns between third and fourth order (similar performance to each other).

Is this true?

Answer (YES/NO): NO